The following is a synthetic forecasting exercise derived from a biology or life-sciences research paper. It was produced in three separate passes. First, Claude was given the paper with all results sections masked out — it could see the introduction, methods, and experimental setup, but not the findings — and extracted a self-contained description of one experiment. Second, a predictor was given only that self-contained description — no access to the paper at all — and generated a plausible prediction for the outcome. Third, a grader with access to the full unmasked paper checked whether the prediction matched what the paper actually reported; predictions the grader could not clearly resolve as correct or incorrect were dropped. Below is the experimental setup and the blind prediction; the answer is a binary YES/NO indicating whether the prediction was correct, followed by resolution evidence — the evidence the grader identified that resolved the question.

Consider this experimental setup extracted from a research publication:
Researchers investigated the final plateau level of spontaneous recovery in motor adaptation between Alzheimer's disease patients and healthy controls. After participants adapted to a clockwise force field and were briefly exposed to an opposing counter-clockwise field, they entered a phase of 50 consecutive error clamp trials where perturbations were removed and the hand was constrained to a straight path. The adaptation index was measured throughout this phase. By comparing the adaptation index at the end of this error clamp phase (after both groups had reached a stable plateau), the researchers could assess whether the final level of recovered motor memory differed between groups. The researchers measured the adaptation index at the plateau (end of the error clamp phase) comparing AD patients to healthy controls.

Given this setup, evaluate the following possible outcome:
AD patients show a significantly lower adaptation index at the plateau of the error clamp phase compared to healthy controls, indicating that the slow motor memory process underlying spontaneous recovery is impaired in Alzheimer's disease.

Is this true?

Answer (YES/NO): NO